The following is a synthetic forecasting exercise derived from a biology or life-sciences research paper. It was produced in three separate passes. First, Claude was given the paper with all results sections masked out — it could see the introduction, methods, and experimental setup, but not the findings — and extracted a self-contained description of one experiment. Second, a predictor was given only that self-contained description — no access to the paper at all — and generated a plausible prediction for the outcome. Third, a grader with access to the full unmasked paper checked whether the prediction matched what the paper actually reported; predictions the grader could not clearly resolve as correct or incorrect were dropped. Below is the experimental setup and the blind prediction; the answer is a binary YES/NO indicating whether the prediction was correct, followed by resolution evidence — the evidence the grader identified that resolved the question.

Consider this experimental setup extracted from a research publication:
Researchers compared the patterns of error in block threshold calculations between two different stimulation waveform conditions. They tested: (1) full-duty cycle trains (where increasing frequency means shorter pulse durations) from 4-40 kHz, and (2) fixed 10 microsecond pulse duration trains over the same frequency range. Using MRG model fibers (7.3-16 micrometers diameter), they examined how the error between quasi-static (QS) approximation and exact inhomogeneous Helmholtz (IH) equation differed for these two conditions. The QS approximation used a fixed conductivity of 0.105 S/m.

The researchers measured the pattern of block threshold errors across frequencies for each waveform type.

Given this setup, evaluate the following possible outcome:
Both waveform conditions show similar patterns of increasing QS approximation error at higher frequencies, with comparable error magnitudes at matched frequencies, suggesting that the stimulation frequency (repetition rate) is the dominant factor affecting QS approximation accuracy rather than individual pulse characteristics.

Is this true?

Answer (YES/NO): NO